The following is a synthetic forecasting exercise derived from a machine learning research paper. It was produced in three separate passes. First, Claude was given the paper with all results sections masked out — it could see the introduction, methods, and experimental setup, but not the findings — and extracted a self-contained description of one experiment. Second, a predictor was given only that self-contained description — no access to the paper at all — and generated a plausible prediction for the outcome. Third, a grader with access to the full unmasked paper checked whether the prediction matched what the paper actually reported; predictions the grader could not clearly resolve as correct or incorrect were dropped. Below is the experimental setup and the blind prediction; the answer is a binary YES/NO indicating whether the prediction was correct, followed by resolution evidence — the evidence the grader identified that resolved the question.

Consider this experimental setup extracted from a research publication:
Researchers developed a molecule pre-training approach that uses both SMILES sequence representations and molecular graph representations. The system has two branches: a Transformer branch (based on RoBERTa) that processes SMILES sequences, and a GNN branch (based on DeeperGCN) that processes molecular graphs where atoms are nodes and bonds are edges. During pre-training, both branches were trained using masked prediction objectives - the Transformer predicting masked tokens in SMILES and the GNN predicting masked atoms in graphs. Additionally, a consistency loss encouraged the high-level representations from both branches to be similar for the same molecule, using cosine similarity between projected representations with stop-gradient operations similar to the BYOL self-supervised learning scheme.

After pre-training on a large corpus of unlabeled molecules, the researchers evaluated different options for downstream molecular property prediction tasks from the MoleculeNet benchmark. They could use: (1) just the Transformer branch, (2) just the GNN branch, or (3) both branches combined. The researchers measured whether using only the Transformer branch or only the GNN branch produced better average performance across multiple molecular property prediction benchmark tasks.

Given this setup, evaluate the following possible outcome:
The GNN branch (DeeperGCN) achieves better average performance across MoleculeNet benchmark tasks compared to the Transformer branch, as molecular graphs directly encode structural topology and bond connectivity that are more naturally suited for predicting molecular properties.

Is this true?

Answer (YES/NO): NO